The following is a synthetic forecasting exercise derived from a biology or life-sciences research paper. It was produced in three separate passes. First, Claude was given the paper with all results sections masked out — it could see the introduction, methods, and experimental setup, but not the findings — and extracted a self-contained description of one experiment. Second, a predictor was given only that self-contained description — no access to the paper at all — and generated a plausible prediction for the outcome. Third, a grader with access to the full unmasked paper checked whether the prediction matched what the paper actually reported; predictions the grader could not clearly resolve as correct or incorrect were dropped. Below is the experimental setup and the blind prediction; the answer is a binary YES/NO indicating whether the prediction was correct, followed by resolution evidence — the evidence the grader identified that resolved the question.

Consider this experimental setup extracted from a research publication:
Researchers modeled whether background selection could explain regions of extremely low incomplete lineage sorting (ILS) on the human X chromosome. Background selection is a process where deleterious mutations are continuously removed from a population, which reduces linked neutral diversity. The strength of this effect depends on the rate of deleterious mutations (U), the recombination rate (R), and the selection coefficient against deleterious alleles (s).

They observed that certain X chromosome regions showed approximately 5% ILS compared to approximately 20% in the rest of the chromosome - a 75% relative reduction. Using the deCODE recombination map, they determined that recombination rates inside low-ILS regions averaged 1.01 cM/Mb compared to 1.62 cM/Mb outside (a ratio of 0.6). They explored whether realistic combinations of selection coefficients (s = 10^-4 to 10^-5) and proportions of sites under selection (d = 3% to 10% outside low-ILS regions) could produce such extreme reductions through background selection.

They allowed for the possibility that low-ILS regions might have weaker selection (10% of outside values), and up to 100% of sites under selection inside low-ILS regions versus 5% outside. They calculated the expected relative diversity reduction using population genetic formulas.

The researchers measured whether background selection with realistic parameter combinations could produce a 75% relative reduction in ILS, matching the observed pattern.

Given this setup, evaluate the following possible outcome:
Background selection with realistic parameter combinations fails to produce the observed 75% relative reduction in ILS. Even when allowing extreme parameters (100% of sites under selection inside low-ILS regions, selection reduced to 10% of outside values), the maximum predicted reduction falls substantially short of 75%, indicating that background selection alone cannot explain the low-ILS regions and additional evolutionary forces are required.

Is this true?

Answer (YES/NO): NO